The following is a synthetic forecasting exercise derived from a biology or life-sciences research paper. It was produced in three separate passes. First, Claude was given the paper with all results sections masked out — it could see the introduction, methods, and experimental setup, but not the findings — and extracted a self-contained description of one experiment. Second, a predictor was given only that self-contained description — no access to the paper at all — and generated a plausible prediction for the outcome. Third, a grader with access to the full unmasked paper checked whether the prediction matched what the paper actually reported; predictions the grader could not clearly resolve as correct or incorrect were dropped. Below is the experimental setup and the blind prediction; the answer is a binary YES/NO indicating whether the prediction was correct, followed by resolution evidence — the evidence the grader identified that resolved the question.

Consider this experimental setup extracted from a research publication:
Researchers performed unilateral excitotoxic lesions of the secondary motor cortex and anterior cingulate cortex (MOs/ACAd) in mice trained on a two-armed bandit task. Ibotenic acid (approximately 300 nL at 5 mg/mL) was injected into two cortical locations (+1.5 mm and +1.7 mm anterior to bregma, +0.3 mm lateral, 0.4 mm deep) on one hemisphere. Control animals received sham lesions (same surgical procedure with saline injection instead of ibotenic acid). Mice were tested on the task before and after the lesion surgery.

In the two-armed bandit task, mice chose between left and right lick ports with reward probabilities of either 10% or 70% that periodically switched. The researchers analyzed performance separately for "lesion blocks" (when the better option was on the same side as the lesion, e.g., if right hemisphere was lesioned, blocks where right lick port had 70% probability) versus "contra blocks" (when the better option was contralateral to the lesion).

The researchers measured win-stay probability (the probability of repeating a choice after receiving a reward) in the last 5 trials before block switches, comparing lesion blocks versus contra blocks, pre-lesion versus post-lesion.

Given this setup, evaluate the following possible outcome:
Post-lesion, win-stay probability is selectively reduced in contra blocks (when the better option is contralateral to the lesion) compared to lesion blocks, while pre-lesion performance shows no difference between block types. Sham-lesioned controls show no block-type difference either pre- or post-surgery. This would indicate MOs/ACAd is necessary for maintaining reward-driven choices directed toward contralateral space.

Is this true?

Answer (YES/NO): NO